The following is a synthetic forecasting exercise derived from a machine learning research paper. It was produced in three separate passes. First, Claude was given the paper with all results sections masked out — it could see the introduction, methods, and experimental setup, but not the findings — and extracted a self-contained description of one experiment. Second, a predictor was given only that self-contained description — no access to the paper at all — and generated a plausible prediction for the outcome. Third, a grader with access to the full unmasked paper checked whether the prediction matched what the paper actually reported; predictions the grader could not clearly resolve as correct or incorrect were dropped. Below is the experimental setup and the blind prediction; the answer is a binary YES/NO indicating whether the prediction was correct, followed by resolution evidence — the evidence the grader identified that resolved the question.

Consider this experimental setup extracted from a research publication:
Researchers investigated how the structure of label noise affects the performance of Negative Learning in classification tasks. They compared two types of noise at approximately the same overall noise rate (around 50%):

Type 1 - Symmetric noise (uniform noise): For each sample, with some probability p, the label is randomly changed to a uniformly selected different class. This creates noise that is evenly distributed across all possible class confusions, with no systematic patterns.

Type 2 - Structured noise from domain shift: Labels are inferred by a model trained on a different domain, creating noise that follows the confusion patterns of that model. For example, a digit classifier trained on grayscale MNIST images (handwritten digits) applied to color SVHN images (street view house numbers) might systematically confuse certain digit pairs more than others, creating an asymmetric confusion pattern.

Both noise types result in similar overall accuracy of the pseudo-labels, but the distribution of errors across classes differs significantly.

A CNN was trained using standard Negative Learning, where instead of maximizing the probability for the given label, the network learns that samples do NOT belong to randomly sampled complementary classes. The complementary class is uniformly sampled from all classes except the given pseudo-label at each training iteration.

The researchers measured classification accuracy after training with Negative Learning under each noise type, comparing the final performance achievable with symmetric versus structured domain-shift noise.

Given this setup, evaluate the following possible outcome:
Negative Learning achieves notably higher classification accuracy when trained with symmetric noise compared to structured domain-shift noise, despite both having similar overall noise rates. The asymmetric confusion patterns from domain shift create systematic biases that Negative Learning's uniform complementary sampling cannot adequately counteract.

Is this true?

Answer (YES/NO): YES